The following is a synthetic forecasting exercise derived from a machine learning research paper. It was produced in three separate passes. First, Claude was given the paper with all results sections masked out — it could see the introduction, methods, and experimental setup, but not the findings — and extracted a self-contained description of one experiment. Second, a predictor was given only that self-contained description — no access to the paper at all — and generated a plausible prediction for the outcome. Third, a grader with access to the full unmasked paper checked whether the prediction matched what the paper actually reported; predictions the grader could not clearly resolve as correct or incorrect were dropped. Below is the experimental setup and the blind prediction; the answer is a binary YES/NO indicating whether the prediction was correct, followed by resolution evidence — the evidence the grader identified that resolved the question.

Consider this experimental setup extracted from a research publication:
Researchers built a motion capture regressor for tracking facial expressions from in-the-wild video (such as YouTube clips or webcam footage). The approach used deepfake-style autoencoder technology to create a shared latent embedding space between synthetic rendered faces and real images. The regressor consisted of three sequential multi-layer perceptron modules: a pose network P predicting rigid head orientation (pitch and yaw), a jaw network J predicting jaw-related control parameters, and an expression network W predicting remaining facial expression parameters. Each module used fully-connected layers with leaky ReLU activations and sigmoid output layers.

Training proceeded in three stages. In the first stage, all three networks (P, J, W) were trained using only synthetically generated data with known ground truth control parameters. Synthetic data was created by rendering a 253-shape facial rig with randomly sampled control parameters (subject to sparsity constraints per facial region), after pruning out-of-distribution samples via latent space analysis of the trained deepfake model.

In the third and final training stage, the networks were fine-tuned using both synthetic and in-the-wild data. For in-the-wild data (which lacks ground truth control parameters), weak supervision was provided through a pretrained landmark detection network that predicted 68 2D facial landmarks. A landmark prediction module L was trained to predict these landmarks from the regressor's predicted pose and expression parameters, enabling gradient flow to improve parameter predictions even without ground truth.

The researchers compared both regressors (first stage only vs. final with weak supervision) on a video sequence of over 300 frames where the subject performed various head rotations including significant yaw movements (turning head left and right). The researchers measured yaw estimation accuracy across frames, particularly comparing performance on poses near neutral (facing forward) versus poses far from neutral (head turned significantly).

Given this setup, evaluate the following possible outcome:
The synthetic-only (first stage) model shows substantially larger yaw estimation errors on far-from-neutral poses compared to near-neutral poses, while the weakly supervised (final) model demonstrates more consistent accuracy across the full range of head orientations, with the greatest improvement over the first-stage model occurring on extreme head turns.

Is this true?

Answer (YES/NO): YES